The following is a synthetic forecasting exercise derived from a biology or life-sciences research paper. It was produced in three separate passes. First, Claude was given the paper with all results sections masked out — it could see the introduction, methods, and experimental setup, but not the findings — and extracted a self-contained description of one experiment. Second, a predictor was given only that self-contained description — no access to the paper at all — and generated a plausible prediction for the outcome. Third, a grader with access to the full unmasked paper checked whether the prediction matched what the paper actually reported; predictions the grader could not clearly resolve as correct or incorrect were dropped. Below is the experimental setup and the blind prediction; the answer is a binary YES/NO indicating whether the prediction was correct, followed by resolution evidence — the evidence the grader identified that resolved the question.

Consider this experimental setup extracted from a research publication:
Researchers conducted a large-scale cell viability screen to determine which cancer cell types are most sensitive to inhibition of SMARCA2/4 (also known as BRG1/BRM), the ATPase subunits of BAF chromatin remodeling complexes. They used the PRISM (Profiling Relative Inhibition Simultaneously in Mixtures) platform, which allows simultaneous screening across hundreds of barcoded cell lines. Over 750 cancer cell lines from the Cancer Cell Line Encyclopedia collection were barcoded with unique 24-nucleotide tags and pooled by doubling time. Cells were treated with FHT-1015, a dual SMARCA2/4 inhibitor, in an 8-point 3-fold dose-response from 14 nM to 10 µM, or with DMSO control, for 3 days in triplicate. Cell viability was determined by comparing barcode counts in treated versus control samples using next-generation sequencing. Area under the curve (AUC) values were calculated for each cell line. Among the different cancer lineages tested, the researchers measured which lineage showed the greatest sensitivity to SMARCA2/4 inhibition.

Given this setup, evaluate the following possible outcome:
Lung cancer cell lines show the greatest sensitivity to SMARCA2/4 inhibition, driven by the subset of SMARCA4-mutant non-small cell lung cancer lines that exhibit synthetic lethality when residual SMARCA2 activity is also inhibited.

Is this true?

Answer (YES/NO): NO